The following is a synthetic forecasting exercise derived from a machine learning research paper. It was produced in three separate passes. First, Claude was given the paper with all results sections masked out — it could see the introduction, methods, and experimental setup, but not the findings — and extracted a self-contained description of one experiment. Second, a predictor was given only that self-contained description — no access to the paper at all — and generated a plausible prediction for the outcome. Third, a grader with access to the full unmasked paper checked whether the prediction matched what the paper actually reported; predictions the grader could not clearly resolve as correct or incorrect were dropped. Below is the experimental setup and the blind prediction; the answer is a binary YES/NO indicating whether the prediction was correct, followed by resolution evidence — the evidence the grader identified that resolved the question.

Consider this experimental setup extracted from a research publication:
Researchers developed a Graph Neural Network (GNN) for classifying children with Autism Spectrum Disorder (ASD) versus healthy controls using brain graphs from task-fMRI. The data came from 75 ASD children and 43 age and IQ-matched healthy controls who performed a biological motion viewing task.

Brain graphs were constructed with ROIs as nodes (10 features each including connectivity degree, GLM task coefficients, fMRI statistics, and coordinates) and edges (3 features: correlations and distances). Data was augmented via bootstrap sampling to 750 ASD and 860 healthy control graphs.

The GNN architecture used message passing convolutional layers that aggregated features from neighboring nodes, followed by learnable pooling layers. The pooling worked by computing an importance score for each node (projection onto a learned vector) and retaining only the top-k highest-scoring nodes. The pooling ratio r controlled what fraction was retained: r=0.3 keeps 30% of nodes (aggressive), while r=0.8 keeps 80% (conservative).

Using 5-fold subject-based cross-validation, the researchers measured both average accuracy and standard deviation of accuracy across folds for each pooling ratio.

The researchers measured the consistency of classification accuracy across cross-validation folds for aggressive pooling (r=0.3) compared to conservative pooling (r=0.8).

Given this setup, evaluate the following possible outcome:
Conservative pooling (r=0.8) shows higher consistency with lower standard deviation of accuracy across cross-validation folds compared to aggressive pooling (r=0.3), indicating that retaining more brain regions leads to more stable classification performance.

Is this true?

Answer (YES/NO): YES